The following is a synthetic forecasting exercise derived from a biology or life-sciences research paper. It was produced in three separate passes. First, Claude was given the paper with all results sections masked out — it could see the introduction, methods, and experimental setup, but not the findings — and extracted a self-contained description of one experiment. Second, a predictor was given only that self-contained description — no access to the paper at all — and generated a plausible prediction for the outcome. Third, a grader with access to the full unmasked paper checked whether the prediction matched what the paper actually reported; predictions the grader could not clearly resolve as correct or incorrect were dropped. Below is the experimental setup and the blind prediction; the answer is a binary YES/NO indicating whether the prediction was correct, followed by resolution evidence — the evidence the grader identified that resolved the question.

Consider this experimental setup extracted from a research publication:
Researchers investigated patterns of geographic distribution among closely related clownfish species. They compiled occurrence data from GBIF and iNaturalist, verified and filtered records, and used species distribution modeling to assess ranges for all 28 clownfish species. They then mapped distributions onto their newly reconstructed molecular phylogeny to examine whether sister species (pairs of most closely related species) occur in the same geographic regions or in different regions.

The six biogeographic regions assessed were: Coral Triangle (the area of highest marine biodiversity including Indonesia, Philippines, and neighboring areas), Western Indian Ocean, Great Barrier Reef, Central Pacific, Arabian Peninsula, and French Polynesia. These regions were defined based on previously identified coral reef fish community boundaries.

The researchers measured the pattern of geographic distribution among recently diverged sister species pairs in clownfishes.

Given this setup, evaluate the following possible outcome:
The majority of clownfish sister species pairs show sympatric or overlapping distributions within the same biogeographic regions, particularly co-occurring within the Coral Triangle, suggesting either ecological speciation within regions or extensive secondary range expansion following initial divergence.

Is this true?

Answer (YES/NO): NO